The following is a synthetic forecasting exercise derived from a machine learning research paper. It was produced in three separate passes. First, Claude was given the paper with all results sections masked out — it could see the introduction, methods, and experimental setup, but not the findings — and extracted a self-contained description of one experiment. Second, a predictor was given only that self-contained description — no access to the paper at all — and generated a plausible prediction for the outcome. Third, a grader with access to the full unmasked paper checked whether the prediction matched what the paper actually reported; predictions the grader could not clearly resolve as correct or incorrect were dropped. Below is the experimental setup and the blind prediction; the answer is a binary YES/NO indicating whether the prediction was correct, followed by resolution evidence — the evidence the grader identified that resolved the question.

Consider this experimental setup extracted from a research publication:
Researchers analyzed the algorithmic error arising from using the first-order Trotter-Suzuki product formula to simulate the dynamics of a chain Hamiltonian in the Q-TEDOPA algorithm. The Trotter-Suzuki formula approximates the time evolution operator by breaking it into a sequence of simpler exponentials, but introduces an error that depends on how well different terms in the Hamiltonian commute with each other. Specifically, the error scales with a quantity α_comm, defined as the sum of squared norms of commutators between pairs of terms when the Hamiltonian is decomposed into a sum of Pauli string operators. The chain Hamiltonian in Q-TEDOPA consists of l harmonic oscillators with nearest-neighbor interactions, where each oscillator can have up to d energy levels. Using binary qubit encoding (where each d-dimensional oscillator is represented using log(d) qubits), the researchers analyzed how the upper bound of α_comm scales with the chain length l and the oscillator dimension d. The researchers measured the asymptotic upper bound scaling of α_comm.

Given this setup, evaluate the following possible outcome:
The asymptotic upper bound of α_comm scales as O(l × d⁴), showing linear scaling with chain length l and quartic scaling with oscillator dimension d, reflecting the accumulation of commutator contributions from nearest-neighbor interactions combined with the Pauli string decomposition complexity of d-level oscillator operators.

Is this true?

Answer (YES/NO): NO